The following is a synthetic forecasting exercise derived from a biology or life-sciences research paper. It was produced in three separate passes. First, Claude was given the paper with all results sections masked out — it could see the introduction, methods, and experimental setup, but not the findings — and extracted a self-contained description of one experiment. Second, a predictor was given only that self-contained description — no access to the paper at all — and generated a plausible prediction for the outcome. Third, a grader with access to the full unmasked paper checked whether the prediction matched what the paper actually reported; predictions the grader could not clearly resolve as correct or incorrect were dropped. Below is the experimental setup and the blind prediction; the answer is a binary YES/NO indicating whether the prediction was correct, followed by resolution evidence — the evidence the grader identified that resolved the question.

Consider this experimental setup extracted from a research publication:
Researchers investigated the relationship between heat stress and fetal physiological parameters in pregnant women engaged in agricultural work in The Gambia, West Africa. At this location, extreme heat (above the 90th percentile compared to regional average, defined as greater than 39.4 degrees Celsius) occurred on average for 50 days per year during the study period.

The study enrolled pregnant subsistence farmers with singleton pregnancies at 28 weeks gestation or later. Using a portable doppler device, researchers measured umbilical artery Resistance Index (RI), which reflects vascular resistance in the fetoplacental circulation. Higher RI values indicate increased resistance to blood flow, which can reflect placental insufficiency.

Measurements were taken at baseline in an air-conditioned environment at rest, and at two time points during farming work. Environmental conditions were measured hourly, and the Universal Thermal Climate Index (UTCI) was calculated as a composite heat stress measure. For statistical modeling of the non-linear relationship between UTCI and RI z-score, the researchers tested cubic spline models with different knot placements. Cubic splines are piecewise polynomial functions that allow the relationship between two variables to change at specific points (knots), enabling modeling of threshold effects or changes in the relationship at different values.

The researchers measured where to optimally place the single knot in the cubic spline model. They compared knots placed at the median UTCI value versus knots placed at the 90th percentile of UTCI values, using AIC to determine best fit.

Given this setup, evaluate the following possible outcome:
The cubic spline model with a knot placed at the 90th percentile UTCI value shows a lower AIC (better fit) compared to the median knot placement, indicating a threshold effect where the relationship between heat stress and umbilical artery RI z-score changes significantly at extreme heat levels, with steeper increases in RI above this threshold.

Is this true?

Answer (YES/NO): NO